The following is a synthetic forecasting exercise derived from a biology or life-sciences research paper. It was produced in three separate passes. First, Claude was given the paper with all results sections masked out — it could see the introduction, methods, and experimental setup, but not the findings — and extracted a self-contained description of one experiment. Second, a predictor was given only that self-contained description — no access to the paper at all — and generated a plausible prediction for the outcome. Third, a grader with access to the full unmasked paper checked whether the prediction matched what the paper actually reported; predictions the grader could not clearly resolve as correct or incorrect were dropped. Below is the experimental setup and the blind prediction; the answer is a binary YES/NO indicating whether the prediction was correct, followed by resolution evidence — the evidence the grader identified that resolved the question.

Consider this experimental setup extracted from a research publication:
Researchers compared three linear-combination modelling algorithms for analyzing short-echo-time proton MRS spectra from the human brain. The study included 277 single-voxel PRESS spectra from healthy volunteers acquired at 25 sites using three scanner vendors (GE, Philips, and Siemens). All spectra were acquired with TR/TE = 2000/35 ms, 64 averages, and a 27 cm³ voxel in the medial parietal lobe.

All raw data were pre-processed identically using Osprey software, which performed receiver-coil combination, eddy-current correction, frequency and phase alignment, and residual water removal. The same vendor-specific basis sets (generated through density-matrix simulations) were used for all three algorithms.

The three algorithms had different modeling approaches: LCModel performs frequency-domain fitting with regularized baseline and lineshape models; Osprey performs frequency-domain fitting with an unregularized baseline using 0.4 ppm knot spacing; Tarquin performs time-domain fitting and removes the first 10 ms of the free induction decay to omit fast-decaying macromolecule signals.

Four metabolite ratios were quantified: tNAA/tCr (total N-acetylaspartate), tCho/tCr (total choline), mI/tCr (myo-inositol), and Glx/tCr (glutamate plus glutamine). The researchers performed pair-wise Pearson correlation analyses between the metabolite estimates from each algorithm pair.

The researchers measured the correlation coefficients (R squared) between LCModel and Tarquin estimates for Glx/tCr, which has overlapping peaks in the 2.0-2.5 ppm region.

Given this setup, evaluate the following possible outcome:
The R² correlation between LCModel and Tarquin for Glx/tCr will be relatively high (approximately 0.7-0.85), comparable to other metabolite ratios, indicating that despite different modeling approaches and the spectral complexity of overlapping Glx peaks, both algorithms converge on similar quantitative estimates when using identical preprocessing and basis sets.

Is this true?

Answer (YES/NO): NO